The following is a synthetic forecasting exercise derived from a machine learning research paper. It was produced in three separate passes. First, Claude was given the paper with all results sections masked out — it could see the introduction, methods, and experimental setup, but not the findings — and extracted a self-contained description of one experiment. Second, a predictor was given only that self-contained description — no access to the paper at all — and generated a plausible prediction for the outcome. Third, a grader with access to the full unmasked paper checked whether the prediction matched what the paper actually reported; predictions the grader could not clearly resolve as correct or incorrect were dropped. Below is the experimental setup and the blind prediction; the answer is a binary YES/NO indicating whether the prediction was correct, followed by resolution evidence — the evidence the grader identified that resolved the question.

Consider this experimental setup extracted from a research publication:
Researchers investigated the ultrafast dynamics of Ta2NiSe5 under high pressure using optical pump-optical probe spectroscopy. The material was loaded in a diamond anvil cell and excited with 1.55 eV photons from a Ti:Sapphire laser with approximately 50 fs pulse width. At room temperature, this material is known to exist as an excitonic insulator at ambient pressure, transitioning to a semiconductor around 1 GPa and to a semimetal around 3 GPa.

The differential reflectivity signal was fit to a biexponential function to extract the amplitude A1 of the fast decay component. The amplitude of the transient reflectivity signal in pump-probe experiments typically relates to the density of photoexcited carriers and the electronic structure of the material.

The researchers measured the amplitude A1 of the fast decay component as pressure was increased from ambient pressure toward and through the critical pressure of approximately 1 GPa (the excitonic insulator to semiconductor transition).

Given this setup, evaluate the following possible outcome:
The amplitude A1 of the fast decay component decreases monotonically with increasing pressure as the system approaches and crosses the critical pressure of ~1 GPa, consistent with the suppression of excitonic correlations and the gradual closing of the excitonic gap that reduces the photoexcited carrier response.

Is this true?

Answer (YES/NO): NO